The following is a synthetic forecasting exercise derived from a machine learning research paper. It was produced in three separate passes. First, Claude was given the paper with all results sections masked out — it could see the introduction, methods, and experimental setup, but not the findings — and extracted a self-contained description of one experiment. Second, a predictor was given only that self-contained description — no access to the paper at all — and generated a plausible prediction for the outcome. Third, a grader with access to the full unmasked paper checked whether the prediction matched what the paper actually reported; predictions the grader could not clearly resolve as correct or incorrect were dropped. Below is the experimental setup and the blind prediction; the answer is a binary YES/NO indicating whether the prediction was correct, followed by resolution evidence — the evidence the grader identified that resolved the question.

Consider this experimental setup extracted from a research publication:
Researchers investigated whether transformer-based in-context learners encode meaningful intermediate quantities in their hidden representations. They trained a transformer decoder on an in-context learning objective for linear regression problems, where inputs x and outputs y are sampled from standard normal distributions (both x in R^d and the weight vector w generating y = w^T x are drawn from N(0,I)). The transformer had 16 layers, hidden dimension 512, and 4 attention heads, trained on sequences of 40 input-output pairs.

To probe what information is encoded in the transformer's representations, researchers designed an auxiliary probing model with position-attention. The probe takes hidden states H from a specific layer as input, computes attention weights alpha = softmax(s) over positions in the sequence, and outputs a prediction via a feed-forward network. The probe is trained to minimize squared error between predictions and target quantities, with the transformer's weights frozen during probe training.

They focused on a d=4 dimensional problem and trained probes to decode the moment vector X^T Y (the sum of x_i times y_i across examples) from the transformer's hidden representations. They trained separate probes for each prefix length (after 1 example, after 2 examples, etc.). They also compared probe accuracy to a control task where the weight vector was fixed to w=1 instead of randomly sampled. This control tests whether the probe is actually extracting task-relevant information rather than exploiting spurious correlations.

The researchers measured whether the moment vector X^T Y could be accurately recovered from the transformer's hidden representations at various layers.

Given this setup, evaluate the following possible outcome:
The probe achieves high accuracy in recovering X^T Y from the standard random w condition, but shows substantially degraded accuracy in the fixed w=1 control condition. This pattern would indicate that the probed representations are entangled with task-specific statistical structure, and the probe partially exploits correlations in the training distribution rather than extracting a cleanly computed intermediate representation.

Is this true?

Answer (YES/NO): NO